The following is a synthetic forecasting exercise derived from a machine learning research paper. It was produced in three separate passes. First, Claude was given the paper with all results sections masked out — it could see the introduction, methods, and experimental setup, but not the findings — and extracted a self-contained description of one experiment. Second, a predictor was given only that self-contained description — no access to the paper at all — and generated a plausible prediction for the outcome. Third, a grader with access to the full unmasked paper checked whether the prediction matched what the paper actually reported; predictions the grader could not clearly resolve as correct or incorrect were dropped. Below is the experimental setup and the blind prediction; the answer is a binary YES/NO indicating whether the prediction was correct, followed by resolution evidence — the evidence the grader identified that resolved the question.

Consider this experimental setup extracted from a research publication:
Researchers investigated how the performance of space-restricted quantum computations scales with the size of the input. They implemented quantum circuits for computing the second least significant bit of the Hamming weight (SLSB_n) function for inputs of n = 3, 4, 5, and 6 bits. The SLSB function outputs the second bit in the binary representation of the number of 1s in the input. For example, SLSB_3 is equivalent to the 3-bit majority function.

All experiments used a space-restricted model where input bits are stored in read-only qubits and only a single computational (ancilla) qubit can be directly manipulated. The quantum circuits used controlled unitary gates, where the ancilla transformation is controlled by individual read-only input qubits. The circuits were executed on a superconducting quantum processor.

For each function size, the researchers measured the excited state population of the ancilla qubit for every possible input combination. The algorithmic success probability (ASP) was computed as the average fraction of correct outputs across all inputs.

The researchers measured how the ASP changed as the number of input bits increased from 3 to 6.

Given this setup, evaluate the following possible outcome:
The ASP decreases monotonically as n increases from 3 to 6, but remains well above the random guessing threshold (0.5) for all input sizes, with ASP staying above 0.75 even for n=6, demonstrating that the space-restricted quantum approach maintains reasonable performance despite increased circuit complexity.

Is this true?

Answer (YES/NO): YES